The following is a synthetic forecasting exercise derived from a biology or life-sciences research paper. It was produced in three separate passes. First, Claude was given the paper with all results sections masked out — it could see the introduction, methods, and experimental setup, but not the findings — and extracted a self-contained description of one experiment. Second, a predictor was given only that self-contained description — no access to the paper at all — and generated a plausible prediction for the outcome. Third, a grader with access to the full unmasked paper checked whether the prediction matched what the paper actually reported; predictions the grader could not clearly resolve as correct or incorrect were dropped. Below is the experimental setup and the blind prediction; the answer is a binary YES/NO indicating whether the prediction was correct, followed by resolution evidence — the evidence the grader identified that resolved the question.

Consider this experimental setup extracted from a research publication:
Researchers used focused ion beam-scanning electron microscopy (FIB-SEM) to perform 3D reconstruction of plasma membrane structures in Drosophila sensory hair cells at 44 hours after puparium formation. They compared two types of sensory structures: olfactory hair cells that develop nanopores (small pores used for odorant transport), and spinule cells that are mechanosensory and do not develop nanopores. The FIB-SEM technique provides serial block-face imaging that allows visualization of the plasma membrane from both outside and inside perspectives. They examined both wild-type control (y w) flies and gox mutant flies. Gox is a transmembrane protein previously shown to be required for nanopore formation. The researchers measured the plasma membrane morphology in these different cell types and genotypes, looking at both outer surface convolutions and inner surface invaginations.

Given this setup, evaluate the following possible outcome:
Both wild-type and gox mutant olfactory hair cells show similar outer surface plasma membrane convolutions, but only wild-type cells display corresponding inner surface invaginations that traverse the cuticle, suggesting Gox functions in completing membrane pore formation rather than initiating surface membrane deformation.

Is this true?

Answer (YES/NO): NO